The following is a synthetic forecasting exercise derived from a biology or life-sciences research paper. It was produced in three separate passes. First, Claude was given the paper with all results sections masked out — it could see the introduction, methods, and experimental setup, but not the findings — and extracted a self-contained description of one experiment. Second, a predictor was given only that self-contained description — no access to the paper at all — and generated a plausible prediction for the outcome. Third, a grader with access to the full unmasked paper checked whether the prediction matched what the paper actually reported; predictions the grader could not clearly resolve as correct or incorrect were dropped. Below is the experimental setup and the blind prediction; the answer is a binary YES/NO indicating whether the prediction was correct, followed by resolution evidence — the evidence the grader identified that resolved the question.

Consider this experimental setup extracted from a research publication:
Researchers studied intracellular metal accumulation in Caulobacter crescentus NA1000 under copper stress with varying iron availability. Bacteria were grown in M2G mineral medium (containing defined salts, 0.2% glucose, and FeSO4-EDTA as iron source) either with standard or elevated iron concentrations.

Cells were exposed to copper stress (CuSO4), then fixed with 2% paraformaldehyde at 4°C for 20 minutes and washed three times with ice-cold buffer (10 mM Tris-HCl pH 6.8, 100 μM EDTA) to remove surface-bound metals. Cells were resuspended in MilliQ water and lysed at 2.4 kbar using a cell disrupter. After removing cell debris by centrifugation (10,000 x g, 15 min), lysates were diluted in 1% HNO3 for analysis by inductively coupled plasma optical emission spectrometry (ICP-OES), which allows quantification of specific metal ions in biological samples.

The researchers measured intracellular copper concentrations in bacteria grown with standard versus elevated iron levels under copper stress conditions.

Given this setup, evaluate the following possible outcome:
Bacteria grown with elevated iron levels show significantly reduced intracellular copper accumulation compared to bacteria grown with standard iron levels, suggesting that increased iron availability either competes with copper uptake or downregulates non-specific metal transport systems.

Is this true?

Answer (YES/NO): YES